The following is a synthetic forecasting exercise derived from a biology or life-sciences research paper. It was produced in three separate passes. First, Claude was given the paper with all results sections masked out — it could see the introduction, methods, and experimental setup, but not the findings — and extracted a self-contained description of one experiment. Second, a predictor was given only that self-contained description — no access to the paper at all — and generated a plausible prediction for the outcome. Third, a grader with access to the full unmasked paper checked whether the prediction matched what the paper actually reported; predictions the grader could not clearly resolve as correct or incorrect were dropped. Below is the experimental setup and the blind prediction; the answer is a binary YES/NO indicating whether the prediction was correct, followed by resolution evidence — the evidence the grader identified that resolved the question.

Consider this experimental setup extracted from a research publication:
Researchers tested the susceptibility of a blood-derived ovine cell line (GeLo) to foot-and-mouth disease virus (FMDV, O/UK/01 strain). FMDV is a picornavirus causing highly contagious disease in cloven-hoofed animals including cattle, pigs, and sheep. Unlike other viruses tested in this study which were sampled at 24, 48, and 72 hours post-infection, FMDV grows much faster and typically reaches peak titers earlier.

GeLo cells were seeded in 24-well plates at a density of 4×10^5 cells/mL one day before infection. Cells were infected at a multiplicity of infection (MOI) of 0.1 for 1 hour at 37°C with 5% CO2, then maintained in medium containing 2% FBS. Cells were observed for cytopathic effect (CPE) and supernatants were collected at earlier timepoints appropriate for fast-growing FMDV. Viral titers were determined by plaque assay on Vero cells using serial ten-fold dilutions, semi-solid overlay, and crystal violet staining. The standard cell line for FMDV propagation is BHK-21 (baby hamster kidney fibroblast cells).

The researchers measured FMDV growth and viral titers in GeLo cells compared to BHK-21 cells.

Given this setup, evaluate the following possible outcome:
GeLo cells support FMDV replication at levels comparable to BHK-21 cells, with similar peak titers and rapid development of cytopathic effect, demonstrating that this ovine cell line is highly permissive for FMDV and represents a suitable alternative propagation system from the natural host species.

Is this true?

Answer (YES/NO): NO